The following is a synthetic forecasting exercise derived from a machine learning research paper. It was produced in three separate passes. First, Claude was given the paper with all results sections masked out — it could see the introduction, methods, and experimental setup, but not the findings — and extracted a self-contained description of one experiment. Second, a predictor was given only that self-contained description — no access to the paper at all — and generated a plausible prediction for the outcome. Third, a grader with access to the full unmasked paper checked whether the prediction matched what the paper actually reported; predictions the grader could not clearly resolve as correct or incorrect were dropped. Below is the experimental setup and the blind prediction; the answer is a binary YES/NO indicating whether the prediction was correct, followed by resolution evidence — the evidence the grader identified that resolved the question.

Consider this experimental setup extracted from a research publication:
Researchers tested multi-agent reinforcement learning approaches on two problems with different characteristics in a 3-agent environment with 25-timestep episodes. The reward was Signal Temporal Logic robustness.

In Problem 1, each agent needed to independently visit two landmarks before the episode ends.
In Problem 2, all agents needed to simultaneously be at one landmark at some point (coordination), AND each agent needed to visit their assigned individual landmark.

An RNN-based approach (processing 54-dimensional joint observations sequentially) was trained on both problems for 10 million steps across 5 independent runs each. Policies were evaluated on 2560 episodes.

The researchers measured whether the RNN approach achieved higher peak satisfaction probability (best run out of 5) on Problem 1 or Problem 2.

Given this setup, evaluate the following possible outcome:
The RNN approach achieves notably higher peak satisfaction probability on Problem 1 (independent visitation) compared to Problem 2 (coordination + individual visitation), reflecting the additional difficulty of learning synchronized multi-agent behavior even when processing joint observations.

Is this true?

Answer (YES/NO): NO